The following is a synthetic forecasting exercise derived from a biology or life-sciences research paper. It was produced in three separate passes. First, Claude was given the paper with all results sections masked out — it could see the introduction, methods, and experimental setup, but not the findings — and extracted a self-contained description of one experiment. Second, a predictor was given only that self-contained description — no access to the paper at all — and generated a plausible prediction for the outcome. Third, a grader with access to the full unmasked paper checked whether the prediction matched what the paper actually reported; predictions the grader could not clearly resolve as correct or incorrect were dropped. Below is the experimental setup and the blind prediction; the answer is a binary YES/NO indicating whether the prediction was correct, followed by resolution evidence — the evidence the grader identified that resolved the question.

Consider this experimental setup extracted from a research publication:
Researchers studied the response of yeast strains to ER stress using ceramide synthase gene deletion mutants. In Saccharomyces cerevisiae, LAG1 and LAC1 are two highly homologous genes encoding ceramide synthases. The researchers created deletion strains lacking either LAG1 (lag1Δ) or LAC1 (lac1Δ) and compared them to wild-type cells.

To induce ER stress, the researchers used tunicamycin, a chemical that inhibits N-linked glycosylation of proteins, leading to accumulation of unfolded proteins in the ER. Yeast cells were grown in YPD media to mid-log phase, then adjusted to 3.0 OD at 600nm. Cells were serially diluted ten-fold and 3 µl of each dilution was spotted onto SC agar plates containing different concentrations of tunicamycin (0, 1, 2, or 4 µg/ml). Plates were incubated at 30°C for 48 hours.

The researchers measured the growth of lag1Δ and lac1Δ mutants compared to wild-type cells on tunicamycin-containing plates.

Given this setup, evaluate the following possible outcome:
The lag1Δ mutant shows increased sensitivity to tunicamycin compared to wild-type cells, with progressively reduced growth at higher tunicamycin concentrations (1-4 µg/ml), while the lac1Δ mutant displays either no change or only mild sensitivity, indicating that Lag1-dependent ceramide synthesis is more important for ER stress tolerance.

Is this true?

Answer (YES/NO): NO